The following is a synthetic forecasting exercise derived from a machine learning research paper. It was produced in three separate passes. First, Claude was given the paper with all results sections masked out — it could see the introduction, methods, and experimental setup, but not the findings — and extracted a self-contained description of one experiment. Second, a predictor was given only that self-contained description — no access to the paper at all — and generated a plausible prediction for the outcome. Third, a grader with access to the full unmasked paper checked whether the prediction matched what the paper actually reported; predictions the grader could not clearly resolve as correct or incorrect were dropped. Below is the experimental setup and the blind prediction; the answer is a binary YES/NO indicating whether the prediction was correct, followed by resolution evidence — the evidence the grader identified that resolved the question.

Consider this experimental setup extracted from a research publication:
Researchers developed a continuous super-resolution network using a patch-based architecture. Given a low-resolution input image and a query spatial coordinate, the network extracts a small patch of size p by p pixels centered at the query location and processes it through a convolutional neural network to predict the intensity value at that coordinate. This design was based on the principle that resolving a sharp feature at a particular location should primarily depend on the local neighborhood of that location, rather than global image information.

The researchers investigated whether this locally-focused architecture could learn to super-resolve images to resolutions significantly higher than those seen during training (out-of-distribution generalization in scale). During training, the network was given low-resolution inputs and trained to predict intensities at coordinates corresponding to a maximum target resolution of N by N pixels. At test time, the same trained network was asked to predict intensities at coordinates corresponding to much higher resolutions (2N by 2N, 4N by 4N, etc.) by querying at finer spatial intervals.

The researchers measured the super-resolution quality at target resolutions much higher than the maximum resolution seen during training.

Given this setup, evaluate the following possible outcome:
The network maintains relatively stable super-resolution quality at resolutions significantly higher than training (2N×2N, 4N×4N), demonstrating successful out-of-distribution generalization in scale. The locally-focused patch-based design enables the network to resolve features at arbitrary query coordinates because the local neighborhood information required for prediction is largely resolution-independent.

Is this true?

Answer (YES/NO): YES